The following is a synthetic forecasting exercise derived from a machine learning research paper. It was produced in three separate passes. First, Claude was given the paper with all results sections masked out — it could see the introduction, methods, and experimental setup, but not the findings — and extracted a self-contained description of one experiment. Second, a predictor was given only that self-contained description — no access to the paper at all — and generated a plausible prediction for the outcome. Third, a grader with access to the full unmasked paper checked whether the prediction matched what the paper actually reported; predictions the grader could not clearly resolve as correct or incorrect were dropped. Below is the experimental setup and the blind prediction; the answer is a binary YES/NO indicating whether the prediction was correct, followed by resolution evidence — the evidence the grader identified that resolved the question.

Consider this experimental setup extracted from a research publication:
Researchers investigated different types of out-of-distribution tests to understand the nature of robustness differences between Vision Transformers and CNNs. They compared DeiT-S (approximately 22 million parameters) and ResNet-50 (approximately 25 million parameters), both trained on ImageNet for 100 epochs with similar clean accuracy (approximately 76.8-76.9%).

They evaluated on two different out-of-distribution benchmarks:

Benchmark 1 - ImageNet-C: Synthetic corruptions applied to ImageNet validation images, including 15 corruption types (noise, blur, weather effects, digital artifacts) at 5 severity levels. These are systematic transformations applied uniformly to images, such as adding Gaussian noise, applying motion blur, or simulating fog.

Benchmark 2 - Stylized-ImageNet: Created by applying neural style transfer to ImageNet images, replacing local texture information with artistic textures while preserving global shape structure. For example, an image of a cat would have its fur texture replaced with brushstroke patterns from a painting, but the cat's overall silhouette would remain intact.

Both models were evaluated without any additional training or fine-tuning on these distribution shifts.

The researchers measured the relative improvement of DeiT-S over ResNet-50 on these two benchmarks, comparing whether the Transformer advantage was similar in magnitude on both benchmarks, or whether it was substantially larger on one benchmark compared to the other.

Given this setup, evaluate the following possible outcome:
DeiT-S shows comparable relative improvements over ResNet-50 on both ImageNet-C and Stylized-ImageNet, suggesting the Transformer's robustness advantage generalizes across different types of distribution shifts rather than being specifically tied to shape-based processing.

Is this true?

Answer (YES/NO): NO